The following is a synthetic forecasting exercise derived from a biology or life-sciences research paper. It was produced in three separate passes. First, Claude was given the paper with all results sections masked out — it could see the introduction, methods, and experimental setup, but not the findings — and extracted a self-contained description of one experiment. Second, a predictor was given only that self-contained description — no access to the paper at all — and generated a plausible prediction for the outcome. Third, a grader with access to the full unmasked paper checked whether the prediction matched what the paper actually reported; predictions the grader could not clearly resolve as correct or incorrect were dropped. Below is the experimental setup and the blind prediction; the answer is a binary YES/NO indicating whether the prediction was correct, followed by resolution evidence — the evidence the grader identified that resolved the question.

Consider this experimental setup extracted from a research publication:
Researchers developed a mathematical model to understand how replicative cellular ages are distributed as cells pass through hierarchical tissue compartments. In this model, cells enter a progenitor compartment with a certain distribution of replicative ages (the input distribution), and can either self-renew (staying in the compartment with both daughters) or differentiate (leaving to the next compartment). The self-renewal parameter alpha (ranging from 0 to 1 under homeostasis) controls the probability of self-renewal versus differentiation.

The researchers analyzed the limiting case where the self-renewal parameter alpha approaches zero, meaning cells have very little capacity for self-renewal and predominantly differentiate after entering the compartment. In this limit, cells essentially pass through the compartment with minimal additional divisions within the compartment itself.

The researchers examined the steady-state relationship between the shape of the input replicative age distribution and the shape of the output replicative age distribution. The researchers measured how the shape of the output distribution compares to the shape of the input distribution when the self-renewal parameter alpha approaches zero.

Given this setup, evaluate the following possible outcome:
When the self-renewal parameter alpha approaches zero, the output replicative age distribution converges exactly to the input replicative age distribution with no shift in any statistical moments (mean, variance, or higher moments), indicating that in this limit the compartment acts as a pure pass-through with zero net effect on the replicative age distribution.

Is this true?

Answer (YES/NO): NO